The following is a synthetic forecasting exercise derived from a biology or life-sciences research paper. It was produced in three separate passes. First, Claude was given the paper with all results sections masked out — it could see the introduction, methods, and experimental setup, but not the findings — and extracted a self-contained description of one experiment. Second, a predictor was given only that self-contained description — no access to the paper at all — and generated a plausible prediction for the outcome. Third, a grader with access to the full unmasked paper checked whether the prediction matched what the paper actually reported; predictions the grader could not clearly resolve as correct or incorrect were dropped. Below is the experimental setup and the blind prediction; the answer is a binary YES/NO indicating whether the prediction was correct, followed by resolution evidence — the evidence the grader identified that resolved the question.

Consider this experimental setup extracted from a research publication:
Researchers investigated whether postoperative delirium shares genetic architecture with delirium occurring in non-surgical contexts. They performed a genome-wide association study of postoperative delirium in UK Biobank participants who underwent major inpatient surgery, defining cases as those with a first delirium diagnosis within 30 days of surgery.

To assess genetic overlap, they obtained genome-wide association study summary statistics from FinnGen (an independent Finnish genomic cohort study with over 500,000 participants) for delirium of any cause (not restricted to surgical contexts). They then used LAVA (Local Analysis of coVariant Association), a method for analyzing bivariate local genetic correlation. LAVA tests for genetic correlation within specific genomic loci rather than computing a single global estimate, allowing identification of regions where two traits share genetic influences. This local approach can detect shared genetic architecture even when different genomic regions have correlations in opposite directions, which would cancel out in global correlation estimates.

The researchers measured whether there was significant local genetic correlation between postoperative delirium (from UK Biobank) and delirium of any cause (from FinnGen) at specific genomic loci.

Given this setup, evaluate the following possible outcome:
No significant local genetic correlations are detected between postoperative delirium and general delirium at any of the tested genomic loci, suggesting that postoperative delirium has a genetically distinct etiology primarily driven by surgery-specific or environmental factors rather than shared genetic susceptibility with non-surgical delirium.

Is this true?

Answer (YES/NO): NO